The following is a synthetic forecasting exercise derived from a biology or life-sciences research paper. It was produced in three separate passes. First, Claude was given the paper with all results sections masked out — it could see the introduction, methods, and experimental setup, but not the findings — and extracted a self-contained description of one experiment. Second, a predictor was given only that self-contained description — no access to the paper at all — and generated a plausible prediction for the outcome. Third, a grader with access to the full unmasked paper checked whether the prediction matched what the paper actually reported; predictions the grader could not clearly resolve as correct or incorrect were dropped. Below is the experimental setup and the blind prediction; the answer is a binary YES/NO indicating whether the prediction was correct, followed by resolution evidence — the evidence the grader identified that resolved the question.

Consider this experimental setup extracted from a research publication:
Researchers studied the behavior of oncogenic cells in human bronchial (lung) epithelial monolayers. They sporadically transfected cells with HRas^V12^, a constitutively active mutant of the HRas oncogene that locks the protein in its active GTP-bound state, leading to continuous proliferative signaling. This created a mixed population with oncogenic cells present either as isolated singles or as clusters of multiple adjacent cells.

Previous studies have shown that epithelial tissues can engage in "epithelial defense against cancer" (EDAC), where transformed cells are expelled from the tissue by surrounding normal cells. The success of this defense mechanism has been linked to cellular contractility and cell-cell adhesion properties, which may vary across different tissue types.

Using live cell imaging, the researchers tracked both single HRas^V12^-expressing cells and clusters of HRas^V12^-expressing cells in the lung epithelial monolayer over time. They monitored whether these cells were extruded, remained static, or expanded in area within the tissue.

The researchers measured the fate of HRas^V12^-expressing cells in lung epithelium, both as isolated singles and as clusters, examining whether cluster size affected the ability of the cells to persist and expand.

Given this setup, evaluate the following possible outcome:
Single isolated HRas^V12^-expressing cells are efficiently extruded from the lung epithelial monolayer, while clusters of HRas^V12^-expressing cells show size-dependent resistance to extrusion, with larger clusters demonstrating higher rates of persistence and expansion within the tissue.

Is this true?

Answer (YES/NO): NO